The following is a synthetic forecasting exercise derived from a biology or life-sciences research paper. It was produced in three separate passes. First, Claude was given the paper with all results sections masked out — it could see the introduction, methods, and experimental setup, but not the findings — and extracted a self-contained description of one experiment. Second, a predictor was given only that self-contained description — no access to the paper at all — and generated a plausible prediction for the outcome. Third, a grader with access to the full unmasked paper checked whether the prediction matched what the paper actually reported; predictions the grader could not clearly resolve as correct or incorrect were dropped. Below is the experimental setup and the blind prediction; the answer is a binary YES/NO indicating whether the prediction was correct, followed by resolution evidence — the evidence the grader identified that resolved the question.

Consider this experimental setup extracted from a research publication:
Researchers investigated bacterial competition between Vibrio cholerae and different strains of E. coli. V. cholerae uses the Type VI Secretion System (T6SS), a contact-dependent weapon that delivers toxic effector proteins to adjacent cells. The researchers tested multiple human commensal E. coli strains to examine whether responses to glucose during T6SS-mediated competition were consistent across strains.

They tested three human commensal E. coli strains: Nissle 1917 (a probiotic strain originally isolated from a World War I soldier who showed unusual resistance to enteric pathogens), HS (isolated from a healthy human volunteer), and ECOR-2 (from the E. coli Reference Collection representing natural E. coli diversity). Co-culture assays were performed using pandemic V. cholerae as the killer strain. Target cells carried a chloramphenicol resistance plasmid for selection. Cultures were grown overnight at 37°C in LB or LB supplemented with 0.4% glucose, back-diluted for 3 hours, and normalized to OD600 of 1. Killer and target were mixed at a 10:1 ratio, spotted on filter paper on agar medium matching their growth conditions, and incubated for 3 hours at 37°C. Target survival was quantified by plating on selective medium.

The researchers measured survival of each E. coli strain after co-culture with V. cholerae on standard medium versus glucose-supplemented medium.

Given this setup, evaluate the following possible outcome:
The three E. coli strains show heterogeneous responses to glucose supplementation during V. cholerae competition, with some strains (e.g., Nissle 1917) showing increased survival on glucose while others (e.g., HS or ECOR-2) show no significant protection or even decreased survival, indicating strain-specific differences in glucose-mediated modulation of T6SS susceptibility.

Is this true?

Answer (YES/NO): NO